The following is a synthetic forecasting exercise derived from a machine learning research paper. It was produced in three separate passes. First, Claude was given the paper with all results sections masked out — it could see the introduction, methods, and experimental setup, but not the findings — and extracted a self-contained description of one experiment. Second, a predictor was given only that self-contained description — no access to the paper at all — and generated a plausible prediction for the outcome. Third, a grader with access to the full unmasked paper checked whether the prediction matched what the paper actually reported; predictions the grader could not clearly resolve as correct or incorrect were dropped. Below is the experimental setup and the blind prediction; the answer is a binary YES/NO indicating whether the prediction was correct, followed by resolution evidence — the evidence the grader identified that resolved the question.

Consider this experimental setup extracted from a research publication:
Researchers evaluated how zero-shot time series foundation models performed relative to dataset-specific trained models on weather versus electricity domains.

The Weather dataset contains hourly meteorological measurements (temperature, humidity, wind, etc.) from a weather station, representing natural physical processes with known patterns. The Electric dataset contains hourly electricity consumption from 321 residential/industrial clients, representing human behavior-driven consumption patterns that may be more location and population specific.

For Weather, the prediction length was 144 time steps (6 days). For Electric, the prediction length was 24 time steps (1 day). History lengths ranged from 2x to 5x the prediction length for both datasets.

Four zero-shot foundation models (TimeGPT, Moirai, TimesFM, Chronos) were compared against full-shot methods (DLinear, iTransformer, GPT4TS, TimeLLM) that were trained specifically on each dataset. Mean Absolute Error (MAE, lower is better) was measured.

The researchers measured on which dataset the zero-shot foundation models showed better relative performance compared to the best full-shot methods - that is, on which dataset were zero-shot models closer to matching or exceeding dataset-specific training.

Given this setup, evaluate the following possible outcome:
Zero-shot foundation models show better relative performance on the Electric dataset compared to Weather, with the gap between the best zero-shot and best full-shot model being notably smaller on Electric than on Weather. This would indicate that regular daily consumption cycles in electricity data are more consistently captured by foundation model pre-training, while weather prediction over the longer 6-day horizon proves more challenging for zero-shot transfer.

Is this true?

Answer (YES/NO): NO